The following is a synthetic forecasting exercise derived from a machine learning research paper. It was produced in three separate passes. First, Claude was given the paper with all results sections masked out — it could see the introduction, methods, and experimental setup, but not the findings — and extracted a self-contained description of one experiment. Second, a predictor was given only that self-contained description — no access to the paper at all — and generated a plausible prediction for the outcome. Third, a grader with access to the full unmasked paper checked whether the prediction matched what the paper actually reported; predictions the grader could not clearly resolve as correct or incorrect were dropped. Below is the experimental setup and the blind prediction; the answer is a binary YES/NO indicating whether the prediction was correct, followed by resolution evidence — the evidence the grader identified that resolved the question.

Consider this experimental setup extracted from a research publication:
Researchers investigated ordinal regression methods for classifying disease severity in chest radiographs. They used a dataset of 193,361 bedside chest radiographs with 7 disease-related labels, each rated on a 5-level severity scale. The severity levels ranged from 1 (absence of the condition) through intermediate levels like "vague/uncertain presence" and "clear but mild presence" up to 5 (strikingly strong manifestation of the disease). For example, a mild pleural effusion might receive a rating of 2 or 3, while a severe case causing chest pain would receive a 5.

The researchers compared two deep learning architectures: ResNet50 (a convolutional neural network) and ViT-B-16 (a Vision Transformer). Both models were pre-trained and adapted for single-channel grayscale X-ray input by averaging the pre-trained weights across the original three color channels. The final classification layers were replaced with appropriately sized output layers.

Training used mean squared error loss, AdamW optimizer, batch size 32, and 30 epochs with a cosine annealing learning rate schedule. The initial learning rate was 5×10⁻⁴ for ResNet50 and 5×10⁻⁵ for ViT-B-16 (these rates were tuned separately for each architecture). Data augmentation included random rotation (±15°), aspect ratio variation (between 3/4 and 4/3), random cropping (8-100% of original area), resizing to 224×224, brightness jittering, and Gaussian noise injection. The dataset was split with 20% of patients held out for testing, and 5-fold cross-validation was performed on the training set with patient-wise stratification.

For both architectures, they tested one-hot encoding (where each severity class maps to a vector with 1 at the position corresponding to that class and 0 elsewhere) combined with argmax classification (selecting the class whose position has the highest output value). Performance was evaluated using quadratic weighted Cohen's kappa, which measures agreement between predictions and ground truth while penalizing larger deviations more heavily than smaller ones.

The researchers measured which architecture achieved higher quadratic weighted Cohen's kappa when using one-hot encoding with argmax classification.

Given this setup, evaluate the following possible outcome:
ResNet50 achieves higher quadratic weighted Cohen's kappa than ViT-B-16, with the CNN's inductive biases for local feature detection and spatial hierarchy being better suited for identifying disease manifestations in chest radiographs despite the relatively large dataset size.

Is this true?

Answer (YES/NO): YES